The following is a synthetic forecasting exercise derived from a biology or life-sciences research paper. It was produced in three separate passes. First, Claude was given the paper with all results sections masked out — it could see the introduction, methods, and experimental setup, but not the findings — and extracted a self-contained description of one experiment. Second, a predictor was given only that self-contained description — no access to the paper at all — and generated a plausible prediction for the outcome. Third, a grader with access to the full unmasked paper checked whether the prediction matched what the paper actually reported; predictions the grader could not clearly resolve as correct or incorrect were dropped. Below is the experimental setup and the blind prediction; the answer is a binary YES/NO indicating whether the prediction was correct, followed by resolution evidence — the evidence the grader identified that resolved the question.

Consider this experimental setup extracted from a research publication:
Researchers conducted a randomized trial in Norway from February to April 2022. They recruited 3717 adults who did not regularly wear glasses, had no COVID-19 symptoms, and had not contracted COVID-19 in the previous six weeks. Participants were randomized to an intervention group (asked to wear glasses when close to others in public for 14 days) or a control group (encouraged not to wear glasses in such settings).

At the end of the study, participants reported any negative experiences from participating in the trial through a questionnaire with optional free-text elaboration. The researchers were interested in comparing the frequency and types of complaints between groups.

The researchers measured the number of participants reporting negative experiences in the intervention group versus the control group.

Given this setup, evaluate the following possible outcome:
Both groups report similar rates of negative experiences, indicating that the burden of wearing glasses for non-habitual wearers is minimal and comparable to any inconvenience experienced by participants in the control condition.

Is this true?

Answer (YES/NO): NO